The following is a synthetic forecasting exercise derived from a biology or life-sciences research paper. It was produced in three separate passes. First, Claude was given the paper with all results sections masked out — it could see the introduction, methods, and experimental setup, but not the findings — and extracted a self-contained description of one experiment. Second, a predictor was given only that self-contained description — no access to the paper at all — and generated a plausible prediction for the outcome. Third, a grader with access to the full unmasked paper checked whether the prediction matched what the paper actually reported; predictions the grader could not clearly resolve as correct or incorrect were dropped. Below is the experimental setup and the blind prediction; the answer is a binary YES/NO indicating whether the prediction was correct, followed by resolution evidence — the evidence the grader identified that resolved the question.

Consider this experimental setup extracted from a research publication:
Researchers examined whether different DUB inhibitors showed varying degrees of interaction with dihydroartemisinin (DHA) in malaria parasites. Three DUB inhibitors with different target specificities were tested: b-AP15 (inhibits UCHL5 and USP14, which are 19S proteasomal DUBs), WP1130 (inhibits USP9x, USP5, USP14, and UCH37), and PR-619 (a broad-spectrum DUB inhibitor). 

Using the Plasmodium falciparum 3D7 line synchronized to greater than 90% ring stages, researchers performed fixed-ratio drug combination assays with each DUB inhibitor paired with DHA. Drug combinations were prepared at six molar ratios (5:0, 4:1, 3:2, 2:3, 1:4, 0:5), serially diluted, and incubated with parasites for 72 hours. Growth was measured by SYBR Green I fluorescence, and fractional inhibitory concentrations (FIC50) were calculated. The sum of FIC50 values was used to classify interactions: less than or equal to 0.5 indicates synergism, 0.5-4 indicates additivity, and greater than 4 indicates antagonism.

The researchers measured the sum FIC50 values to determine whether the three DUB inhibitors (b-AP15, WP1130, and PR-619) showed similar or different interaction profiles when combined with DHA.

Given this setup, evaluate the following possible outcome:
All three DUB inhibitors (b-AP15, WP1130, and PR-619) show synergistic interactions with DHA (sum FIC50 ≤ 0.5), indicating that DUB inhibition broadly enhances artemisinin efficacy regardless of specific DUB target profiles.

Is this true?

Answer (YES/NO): NO